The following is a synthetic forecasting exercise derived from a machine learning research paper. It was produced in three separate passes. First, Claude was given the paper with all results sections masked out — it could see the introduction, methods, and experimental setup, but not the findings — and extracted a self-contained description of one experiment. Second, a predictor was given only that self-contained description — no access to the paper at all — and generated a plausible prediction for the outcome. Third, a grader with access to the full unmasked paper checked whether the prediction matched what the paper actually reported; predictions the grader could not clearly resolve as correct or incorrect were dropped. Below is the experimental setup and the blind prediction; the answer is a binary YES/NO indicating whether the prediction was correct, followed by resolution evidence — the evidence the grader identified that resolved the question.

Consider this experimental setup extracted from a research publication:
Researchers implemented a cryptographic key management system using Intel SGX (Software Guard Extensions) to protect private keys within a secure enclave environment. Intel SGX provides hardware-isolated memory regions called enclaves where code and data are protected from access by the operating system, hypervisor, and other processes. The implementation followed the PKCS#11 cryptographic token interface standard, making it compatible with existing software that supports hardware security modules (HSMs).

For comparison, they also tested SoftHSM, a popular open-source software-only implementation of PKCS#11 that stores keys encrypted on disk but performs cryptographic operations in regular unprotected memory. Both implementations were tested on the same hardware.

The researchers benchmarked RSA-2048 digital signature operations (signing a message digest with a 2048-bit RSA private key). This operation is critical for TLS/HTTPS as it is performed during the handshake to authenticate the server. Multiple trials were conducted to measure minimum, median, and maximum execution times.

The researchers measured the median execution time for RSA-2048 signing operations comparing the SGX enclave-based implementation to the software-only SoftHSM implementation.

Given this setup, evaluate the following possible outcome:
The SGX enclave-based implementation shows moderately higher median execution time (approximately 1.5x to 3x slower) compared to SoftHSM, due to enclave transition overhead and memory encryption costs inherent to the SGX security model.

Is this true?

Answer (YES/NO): NO